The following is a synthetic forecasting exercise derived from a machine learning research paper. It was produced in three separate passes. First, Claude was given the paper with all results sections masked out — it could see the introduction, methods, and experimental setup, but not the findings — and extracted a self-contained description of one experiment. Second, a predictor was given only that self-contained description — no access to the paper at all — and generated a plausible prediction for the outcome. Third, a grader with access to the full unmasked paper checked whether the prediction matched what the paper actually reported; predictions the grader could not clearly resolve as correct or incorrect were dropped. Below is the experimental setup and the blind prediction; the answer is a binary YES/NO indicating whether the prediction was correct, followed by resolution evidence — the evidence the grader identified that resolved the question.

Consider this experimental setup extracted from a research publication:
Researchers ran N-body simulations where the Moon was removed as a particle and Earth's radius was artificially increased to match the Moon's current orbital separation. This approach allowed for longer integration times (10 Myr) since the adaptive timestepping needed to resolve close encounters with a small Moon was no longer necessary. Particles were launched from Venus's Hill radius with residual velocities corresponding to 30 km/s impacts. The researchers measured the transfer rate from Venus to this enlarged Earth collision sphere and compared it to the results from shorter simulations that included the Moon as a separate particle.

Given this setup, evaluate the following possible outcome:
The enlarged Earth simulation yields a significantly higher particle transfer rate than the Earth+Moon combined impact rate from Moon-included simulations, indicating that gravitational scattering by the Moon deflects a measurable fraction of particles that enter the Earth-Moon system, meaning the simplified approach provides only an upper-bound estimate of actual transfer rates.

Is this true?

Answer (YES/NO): NO